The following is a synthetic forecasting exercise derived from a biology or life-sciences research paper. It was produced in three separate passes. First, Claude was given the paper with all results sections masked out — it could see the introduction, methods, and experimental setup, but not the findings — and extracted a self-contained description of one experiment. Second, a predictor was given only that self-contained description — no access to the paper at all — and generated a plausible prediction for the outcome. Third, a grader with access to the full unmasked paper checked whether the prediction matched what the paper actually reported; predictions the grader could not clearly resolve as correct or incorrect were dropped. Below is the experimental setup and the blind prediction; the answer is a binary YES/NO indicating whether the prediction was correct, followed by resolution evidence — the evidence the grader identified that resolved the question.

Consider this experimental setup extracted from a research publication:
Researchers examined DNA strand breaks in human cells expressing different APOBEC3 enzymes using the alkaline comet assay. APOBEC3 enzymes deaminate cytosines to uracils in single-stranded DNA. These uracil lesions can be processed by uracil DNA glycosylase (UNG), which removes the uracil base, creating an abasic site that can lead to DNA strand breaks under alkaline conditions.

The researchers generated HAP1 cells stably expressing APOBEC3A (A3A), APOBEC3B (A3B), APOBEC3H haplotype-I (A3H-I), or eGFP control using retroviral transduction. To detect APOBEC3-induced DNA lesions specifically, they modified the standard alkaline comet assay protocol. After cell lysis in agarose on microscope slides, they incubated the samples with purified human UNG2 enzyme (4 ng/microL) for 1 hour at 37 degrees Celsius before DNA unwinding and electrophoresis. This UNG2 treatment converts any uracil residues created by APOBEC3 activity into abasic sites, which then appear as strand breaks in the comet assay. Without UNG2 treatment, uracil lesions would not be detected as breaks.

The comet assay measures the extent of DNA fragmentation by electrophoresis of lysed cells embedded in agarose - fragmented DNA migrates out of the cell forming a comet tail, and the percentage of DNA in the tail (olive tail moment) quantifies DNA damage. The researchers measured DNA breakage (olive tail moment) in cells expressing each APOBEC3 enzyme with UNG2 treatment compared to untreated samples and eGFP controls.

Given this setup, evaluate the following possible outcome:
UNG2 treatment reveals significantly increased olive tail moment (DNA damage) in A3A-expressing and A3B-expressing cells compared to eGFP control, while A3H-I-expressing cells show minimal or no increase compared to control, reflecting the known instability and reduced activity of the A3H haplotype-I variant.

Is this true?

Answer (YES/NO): YES